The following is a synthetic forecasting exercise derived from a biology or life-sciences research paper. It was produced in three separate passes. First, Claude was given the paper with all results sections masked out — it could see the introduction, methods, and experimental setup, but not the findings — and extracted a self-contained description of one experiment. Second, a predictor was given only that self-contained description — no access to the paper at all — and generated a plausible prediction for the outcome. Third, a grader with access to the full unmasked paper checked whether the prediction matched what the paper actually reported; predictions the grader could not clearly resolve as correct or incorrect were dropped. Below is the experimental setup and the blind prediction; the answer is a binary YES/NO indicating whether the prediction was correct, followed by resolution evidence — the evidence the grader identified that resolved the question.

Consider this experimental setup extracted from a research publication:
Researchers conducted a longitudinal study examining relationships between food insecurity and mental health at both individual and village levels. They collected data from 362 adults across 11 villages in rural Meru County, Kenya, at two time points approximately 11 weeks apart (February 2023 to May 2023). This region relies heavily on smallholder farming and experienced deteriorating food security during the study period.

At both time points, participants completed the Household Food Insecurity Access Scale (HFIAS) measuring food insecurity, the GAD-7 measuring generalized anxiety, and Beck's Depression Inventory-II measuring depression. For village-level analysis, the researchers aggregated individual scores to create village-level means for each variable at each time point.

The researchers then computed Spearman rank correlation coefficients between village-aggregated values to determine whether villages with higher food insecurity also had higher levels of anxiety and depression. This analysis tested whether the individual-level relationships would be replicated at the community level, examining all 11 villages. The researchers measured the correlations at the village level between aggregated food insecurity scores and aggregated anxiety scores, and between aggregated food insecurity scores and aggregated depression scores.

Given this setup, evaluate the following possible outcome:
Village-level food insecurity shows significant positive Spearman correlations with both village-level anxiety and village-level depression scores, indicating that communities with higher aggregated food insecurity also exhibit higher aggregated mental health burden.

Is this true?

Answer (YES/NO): NO